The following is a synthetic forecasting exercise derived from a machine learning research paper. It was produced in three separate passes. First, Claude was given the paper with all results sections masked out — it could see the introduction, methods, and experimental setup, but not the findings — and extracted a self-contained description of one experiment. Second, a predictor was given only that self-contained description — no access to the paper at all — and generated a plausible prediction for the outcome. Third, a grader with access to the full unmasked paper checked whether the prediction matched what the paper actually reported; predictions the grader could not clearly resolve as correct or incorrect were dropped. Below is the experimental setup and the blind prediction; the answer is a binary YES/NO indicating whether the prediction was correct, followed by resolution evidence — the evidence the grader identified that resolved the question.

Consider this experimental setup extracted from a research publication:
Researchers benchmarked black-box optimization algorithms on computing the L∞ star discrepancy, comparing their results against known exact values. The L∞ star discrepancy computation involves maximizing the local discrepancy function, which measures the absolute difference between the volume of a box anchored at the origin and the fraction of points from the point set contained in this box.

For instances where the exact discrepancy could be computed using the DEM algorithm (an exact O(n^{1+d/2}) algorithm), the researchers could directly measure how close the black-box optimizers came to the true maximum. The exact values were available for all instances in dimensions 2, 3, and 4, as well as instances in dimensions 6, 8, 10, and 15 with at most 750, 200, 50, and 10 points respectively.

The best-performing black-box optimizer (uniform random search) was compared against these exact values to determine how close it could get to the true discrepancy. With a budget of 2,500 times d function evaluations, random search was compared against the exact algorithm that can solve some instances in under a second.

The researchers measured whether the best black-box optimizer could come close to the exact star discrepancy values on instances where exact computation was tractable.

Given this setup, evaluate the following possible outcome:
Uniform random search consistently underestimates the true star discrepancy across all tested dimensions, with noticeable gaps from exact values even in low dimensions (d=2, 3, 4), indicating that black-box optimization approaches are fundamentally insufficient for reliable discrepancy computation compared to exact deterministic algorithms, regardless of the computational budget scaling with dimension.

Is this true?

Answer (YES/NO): YES